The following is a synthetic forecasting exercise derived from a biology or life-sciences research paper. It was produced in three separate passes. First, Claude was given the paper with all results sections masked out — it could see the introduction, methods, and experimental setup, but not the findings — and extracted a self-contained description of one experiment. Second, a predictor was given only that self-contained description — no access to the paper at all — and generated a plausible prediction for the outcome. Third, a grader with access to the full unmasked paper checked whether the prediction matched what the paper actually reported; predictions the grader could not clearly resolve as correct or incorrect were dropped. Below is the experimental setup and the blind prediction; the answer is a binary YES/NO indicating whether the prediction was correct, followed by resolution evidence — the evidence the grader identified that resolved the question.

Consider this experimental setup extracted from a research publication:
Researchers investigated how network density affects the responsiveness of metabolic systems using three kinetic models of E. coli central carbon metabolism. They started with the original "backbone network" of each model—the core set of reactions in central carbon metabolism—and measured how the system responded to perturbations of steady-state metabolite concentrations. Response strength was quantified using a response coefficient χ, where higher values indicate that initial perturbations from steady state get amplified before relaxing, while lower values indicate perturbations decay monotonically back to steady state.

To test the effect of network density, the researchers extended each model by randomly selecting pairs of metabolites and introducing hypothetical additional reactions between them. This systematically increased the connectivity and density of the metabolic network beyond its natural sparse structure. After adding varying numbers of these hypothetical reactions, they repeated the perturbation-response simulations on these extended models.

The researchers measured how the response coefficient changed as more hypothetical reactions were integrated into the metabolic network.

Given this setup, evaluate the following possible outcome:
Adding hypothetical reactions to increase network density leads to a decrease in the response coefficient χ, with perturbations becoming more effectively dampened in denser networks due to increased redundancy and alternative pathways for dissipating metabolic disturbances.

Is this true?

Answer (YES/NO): YES